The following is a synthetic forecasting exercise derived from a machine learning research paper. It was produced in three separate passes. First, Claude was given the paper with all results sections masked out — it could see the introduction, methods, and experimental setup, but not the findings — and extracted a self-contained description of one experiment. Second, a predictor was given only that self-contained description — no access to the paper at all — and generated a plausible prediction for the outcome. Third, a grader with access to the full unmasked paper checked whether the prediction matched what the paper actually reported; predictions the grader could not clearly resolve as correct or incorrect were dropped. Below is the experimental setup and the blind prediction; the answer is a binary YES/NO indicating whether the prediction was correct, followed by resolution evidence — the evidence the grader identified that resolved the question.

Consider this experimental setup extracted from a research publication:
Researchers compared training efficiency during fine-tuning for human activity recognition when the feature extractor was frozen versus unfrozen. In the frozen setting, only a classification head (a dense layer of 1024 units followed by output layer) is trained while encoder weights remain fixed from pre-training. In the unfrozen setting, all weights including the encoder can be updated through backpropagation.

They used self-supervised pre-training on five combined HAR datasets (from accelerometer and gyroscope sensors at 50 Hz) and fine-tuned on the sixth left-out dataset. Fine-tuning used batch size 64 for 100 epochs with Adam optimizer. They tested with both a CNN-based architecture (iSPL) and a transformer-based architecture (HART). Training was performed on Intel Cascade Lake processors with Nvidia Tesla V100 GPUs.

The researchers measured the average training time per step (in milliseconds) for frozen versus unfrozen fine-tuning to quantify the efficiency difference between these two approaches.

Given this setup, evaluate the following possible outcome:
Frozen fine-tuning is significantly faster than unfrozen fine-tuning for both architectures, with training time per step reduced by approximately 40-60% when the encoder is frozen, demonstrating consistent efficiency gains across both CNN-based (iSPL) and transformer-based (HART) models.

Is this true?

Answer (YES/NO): YES